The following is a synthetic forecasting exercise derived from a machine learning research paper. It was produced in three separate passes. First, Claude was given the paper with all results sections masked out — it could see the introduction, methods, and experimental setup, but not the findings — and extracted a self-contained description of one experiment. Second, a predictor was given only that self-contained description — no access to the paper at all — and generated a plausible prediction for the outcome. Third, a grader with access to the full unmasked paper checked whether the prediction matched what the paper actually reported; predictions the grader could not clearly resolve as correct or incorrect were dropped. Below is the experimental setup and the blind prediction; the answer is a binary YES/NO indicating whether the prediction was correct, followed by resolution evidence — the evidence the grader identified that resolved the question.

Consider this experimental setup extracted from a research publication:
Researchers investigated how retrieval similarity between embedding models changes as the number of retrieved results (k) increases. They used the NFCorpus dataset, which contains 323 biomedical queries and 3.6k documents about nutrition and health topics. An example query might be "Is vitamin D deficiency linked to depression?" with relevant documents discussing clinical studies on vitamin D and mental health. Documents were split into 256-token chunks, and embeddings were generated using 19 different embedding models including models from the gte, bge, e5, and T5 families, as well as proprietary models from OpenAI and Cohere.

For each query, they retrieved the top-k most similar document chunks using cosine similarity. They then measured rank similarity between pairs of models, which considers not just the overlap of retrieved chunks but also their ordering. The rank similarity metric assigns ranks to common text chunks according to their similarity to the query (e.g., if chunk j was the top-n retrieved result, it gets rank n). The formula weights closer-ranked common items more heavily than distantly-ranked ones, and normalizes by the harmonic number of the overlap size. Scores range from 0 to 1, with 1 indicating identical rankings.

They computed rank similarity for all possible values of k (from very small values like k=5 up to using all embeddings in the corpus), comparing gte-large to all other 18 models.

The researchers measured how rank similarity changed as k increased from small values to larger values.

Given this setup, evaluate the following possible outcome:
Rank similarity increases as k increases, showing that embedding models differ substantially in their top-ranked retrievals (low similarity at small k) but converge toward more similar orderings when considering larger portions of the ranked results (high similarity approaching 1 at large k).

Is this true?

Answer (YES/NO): NO